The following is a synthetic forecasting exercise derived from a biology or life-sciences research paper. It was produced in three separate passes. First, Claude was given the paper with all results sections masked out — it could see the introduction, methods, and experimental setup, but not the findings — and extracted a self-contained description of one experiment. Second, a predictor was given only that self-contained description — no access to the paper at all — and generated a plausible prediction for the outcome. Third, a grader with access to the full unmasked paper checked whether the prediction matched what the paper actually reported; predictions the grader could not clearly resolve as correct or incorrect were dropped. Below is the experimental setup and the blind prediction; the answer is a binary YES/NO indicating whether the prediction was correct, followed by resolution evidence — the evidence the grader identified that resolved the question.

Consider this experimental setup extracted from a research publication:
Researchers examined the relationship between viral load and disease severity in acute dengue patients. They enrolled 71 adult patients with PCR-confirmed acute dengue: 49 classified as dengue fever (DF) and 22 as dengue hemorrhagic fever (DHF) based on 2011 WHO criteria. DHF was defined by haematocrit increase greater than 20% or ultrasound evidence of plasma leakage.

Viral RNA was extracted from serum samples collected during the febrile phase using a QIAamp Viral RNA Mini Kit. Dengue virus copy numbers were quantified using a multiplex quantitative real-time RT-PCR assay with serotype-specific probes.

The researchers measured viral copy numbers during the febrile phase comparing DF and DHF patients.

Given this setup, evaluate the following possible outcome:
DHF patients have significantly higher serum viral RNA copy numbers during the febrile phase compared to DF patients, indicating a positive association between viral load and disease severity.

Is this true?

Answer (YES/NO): NO